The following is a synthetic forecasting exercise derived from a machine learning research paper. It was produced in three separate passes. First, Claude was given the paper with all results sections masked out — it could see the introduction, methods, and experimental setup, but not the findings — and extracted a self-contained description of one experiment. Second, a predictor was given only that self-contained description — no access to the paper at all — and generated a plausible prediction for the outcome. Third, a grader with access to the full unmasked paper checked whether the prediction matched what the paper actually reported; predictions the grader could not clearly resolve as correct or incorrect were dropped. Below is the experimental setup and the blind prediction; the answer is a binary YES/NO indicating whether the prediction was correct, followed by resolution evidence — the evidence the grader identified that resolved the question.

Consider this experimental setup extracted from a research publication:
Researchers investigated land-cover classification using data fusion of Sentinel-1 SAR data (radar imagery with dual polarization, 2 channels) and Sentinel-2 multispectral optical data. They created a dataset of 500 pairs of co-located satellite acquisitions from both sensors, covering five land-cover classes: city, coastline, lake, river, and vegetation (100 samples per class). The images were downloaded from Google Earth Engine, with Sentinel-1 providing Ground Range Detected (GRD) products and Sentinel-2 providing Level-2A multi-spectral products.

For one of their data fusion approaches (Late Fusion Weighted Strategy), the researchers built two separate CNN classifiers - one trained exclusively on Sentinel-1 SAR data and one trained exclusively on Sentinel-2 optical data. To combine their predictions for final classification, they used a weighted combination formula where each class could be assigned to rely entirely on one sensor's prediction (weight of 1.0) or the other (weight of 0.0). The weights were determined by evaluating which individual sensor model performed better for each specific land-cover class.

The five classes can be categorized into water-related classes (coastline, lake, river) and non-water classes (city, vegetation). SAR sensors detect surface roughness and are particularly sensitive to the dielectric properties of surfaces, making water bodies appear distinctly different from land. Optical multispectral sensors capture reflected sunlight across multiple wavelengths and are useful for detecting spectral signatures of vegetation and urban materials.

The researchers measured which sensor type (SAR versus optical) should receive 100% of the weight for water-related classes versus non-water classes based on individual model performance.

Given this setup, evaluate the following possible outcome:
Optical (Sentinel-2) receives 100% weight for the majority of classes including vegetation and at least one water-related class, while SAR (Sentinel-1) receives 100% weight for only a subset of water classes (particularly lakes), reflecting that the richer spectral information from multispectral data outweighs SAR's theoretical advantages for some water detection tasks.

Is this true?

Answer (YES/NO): NO